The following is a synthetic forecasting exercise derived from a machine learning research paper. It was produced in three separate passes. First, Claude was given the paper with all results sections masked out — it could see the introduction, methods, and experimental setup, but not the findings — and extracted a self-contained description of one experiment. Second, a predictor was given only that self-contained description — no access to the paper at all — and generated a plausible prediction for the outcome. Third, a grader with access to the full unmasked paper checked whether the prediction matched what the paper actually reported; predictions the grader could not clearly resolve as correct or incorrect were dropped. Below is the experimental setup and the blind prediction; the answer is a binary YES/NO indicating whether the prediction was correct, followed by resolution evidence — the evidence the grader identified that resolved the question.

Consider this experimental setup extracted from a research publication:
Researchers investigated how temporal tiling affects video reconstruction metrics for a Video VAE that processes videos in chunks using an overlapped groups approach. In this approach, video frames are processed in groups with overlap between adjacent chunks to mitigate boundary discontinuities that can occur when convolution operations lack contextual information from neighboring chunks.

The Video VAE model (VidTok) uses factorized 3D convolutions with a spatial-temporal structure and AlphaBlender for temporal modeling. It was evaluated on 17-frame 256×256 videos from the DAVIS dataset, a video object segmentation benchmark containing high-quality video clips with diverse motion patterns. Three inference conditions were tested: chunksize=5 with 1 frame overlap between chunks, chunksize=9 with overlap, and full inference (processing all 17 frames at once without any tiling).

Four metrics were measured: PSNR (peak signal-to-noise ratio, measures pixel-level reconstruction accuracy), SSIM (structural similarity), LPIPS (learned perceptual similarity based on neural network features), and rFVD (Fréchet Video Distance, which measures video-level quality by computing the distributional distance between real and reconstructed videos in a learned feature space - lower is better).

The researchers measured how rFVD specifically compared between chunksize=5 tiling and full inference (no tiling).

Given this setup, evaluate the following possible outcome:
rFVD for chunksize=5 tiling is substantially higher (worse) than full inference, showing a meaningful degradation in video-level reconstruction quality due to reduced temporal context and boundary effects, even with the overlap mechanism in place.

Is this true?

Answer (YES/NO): NO